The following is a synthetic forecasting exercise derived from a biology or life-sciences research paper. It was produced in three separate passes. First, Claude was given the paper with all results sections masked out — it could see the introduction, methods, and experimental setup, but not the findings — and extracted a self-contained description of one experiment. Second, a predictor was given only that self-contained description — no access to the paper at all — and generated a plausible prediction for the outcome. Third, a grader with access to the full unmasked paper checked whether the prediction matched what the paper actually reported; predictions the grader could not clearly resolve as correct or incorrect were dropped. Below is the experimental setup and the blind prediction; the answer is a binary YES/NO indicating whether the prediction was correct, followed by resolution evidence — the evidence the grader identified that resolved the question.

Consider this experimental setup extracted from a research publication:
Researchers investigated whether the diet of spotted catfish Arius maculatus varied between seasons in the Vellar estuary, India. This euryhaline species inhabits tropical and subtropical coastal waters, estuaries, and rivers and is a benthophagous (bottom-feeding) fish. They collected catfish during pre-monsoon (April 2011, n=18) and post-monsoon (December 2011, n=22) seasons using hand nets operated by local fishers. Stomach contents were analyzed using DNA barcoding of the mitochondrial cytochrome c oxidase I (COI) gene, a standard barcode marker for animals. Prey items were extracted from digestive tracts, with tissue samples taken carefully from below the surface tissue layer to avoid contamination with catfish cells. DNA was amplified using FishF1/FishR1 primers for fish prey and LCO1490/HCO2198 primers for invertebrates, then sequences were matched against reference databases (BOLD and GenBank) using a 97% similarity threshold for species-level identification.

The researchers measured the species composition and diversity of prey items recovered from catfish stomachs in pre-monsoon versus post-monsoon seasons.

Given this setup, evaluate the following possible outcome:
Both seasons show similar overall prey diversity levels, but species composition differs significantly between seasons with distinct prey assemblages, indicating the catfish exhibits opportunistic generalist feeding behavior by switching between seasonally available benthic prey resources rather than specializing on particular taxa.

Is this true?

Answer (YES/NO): NO